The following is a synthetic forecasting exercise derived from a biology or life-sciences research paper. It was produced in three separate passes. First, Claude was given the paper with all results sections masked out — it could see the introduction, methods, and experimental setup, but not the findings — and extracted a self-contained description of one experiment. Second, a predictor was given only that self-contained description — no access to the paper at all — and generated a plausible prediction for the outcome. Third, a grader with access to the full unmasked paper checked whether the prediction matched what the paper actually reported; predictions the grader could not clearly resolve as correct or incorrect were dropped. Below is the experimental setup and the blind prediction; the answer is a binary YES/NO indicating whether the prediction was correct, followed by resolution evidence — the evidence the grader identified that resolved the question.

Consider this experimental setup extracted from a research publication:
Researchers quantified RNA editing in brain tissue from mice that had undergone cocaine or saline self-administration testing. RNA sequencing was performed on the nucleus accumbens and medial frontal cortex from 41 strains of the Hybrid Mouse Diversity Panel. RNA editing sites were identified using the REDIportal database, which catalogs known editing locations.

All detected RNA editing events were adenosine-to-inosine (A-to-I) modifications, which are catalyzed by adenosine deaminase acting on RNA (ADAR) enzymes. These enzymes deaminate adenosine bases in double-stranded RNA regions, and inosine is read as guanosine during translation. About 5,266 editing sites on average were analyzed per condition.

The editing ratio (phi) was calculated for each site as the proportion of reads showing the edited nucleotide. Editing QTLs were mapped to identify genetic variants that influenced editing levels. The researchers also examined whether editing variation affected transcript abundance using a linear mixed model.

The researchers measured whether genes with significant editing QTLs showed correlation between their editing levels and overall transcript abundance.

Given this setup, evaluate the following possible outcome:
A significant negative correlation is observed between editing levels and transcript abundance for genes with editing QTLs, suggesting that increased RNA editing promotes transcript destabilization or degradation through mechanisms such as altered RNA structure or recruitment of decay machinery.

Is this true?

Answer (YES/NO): NO